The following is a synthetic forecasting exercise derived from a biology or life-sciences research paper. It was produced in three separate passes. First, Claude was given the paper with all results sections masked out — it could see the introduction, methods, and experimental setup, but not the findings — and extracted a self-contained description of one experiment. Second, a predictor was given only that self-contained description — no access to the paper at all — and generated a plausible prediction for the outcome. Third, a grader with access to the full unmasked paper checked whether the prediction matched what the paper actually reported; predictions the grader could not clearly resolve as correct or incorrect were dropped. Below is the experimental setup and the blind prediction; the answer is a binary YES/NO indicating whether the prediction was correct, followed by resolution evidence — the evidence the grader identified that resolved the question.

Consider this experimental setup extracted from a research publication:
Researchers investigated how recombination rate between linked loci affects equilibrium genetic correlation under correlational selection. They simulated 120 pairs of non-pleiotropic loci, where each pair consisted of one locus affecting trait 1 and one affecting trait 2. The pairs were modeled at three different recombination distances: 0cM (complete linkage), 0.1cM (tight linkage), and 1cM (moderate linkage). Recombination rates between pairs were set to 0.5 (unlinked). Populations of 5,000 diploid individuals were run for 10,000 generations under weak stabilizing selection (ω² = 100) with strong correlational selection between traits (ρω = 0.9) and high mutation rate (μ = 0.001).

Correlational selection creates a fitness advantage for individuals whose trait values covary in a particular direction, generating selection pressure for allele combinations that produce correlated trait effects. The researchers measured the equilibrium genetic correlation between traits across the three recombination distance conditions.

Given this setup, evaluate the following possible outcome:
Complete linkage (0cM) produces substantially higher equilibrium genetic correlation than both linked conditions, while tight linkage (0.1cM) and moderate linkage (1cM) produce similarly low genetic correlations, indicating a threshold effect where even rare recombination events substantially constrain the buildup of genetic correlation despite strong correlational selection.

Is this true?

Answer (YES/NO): NO